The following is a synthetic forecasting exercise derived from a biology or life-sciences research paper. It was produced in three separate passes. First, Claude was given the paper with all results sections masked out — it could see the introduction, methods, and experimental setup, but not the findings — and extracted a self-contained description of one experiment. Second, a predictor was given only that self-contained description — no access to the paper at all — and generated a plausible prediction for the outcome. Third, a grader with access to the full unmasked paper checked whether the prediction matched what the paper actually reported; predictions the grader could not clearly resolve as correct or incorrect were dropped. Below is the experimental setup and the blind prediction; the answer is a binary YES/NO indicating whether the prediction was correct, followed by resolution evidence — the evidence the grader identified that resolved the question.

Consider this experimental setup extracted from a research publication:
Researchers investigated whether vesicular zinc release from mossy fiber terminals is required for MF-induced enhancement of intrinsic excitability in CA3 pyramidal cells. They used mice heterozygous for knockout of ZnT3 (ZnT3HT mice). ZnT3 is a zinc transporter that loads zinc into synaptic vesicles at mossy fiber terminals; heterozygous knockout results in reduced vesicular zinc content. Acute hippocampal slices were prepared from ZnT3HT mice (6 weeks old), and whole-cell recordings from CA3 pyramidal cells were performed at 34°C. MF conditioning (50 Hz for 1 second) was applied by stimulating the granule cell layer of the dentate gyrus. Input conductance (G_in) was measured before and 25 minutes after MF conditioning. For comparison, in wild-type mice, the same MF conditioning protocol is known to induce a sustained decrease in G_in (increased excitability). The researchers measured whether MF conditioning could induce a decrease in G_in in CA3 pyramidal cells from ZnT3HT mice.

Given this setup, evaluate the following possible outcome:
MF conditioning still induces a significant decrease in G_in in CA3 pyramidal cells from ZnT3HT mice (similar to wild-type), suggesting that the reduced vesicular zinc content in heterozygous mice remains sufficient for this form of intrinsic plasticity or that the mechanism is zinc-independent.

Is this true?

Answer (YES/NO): NO